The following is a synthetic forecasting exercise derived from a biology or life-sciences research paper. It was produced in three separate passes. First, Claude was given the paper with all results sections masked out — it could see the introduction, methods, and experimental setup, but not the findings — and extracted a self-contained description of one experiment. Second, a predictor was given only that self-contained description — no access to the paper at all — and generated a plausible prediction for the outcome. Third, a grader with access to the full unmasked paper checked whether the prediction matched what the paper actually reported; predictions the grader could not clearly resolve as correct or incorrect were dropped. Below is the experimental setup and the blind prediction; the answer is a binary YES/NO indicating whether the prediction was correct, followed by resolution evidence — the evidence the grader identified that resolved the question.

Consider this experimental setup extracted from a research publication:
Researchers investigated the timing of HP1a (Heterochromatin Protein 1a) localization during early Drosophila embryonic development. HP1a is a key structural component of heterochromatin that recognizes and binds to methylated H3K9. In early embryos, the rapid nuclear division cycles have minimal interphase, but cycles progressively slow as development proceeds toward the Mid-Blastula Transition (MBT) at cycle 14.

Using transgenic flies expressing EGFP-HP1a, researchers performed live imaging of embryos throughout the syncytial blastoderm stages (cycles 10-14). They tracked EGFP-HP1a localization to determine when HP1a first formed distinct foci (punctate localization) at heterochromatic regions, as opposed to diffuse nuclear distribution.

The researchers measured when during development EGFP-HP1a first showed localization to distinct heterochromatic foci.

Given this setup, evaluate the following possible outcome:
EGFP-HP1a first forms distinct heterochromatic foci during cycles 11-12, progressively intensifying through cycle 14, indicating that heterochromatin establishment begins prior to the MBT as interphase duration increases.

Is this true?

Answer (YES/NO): NO